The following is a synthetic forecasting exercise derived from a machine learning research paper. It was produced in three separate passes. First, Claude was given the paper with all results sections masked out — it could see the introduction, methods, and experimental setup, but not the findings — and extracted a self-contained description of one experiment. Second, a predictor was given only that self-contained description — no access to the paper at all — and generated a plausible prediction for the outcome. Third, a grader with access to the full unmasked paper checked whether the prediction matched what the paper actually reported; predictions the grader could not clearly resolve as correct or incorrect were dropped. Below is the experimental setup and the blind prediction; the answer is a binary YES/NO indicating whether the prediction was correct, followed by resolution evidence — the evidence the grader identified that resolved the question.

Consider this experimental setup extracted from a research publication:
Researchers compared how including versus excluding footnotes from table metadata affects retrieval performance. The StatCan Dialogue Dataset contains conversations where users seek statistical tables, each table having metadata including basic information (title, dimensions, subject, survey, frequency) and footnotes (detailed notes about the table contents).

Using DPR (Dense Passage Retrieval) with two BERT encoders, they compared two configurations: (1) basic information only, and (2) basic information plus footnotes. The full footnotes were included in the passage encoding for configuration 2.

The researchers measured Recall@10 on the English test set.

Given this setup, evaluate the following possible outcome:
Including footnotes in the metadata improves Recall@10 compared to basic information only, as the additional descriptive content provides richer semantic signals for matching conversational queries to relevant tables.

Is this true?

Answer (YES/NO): NO